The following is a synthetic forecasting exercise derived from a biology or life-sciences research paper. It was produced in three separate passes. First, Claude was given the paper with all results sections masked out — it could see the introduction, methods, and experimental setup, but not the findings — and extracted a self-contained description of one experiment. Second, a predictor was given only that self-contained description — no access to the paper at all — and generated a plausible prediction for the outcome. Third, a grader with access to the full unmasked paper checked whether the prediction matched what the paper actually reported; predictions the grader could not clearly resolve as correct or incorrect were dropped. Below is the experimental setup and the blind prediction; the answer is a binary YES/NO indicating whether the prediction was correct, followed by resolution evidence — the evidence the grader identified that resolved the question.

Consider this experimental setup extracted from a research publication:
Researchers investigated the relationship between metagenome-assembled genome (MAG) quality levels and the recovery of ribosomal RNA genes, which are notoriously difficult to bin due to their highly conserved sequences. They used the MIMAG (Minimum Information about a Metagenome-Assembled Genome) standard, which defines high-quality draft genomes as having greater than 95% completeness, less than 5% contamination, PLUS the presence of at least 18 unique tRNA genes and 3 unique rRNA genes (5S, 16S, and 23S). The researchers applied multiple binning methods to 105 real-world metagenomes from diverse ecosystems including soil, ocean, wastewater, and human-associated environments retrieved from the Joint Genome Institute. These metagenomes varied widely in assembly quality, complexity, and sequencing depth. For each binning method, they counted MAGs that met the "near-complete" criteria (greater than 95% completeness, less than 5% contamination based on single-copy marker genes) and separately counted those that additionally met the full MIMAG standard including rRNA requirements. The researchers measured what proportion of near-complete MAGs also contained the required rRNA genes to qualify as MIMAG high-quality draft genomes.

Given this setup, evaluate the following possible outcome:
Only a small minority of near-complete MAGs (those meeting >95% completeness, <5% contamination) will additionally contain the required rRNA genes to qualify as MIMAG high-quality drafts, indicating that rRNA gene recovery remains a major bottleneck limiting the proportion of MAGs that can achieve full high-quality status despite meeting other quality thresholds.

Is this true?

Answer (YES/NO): NO